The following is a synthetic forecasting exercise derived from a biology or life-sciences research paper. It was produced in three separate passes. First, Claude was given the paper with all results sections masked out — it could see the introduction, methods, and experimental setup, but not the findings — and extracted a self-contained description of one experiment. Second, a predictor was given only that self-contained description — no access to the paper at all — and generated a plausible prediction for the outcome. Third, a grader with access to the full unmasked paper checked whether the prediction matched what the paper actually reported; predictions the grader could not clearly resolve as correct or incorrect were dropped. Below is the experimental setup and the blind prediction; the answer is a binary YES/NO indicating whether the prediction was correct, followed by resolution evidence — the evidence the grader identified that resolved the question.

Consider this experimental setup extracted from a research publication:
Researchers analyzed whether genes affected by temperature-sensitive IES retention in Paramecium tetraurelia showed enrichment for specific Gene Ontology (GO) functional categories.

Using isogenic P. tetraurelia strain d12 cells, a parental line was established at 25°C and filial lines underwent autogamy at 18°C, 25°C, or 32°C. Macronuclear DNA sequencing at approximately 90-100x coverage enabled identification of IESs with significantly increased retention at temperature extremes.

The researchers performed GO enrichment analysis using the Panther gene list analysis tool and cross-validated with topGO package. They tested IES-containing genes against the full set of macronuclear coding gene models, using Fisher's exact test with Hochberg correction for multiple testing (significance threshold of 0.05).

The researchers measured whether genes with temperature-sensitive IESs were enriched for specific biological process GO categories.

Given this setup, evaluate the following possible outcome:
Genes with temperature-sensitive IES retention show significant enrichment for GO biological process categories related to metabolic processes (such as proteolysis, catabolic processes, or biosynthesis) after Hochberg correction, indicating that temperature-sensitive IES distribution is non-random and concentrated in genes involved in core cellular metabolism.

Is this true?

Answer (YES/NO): NO